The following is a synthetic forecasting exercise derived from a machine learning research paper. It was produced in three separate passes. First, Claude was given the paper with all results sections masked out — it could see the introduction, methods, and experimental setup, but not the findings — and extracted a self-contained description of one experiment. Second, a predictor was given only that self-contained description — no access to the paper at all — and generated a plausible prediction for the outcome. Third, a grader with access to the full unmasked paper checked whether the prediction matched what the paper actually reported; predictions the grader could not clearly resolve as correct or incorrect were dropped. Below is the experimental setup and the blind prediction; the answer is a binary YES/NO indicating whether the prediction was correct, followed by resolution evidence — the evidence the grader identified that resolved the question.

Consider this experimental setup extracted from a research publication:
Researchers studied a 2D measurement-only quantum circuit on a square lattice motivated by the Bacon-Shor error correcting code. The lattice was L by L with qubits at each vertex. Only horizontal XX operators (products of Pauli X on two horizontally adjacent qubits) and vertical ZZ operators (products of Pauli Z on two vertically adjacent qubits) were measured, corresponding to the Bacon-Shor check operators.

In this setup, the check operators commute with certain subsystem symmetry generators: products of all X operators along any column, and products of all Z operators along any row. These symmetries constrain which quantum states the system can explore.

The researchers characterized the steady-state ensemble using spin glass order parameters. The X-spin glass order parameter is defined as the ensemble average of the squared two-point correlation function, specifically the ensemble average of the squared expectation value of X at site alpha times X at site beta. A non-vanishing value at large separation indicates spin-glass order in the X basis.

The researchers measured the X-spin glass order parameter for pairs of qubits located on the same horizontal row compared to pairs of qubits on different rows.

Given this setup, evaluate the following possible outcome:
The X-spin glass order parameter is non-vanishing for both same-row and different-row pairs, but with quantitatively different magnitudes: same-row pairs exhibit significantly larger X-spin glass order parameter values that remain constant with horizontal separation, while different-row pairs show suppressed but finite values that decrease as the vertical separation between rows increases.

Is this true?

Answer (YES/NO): NO